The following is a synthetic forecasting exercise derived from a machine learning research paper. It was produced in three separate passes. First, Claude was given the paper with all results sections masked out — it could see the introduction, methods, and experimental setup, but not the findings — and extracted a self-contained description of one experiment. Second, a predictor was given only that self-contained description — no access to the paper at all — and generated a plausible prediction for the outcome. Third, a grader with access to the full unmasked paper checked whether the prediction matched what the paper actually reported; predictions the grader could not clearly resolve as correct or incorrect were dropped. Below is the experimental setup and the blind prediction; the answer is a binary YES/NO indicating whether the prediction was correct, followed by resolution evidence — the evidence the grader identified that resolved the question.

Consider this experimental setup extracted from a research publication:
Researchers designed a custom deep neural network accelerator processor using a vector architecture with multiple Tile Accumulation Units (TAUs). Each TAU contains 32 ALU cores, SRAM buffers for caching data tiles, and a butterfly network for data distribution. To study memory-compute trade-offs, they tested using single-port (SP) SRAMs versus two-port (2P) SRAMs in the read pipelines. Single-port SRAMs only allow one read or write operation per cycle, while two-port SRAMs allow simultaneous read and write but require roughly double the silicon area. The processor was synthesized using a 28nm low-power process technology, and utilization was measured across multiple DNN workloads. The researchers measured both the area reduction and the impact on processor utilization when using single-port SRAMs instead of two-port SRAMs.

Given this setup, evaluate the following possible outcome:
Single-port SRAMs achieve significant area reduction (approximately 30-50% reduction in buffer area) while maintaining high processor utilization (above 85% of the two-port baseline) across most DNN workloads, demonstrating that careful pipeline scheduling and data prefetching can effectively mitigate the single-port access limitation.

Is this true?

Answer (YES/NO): YES